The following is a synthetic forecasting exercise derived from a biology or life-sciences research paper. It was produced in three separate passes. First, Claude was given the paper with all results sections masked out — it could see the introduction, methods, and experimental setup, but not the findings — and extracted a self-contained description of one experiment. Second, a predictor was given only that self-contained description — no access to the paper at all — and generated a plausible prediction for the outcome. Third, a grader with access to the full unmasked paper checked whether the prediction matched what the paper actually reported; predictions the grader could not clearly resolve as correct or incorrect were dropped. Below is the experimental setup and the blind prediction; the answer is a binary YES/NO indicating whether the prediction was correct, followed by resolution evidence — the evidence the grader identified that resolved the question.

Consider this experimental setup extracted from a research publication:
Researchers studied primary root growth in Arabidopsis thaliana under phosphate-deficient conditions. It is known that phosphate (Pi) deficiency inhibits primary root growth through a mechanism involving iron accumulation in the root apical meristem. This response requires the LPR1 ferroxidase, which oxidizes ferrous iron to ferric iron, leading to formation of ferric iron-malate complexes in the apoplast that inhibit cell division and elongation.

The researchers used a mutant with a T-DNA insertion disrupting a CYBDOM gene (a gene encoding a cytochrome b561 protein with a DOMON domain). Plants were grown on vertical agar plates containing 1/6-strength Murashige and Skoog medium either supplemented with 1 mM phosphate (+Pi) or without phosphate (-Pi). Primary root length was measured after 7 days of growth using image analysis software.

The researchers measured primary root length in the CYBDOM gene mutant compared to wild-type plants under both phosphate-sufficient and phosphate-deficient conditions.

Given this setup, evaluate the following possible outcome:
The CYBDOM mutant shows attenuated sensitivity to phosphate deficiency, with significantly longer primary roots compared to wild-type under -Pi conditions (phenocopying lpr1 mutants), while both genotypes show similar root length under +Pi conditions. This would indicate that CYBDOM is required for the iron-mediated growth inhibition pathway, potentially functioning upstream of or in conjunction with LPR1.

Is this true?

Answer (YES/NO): NO